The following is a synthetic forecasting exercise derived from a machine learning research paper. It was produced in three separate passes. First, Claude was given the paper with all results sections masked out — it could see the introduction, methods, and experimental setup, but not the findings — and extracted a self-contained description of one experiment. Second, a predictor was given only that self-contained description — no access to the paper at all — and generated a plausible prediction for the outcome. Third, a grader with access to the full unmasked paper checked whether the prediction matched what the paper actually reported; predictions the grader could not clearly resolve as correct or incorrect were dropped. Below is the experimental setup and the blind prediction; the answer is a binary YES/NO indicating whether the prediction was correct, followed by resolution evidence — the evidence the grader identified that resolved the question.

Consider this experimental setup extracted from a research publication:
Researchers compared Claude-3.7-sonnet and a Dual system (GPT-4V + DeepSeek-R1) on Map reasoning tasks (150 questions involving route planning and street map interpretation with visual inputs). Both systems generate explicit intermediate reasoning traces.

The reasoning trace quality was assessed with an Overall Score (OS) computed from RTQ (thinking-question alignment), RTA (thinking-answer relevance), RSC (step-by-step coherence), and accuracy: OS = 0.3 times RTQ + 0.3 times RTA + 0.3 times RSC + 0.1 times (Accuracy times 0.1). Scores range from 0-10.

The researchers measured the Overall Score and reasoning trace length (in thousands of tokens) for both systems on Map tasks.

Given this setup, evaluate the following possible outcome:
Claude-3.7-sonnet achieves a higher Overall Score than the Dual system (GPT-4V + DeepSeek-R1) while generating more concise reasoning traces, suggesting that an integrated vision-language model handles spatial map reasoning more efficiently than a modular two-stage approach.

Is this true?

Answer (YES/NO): YES